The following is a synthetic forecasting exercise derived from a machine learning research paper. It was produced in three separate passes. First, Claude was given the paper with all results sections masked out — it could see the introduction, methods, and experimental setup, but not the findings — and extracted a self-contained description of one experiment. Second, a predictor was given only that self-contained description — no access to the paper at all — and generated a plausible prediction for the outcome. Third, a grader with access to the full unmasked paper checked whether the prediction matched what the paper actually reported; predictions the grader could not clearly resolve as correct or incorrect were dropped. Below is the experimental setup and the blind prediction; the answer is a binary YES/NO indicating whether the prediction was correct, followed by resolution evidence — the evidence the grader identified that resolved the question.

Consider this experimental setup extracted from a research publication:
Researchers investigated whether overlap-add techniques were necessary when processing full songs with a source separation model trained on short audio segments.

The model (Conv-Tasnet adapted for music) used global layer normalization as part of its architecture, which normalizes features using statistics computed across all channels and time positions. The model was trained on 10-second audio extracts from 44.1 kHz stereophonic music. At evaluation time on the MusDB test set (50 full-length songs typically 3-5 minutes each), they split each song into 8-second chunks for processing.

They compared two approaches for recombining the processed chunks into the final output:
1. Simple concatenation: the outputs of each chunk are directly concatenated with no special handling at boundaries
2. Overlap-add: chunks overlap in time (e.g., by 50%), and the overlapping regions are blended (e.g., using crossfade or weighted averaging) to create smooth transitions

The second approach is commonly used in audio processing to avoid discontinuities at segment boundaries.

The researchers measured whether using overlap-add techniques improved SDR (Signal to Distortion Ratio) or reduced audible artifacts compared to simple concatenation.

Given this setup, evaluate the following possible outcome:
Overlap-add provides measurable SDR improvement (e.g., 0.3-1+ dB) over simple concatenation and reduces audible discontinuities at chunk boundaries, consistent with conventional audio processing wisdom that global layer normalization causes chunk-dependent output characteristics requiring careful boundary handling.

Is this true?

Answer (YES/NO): NO